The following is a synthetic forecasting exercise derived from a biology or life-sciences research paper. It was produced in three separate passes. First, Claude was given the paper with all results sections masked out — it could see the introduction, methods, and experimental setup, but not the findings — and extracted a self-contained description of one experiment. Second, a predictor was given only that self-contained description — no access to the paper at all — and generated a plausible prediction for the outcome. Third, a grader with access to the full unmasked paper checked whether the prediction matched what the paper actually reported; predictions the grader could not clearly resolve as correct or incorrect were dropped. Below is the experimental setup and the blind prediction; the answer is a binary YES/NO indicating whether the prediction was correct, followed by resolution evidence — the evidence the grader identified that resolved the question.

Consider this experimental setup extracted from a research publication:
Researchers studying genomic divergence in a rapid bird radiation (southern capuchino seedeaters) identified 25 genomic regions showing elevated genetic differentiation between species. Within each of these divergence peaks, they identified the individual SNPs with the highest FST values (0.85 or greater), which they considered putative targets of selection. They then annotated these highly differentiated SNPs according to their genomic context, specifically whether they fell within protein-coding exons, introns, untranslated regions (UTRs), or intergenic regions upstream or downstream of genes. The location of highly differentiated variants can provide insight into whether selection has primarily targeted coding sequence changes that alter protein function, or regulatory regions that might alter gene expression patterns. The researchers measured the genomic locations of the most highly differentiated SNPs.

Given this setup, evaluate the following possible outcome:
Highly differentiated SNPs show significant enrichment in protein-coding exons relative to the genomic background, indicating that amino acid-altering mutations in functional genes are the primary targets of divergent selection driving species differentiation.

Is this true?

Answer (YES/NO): NO